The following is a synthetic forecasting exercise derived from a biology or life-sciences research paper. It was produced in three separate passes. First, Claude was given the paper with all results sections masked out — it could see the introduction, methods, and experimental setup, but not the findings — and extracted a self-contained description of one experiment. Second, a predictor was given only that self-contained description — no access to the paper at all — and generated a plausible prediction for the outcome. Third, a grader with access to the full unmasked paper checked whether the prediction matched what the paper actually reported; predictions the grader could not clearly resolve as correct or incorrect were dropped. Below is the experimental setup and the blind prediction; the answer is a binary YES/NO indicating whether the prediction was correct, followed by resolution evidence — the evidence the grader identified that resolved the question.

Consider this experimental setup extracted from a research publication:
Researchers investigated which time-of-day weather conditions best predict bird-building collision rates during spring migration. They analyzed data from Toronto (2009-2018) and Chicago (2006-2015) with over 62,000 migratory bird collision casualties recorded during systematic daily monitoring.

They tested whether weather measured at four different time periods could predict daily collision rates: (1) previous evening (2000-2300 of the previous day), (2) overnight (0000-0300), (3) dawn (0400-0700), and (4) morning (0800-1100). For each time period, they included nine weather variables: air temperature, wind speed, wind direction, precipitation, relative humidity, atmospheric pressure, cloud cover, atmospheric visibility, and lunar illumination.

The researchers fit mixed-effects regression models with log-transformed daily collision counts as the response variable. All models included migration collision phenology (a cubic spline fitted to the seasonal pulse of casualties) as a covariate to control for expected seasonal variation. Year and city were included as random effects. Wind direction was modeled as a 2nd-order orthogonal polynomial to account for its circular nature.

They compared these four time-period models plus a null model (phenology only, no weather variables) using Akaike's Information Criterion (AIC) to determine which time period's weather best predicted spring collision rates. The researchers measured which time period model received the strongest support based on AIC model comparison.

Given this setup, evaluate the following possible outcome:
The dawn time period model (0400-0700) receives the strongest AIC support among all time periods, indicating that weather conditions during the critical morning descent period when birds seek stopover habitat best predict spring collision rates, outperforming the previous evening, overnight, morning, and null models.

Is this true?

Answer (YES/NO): YES